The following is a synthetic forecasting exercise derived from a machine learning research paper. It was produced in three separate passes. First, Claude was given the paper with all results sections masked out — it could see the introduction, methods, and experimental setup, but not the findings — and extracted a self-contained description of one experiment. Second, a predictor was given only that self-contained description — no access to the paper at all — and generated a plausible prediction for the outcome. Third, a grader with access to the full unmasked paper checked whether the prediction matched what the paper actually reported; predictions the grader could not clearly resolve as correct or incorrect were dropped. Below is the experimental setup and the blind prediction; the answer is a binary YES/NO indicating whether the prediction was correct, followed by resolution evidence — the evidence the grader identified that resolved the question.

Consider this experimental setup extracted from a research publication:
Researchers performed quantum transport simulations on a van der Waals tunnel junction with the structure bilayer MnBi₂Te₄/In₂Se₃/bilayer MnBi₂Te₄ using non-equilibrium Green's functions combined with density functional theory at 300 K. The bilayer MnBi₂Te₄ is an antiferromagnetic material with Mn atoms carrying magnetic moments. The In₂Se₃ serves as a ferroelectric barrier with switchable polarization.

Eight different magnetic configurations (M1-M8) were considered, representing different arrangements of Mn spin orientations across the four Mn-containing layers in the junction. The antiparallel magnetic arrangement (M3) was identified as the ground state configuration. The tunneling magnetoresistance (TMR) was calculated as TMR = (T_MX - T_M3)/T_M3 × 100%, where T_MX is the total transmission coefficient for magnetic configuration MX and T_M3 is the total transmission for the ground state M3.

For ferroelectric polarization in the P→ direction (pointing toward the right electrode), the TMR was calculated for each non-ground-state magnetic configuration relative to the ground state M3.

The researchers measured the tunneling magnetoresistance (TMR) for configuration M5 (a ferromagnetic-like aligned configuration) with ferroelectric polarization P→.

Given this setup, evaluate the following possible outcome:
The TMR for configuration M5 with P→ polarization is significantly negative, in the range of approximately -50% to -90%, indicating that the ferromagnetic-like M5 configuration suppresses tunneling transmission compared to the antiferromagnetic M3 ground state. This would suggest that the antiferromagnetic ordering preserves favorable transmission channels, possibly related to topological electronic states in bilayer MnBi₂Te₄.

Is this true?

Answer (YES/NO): NO